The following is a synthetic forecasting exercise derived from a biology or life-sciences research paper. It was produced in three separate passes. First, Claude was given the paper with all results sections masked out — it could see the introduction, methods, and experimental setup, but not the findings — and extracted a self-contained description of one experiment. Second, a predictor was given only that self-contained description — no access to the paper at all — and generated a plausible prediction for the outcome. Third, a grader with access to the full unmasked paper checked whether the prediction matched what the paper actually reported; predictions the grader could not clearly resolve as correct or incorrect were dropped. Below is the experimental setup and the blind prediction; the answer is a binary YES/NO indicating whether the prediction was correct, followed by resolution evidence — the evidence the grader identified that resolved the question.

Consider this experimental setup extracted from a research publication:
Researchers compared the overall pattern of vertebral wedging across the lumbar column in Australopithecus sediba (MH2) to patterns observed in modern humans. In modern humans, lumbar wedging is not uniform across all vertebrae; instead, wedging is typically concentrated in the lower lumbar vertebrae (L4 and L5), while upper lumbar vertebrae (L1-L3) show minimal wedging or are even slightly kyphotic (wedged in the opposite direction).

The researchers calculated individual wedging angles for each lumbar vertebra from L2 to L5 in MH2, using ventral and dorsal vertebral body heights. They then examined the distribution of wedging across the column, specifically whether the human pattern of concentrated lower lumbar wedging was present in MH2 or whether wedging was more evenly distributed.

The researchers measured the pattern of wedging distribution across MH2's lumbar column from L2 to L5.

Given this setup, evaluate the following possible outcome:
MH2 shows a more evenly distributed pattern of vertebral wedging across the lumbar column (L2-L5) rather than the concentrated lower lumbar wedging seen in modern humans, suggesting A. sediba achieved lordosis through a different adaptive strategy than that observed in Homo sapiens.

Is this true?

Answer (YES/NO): NO